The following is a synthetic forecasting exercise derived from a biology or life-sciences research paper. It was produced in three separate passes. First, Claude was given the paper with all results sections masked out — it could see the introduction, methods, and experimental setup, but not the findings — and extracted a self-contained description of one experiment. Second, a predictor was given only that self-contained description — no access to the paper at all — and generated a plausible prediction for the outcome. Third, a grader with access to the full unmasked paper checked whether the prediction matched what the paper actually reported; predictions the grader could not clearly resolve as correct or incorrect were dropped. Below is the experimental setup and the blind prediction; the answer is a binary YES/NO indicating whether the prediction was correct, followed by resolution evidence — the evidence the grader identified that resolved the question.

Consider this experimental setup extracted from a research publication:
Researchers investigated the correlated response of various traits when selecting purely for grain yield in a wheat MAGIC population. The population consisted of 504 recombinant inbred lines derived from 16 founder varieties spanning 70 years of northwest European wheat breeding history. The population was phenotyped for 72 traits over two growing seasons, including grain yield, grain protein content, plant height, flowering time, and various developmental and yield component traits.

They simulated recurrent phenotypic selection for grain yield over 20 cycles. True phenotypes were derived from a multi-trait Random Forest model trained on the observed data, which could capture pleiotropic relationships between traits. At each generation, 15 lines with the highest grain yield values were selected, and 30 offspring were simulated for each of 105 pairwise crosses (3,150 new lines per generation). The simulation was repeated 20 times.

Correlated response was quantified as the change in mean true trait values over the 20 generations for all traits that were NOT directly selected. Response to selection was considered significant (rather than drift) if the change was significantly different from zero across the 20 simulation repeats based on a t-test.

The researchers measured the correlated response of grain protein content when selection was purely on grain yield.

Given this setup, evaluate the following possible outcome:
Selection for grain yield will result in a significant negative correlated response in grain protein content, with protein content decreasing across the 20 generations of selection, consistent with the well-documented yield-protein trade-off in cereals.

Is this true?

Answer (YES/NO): YES